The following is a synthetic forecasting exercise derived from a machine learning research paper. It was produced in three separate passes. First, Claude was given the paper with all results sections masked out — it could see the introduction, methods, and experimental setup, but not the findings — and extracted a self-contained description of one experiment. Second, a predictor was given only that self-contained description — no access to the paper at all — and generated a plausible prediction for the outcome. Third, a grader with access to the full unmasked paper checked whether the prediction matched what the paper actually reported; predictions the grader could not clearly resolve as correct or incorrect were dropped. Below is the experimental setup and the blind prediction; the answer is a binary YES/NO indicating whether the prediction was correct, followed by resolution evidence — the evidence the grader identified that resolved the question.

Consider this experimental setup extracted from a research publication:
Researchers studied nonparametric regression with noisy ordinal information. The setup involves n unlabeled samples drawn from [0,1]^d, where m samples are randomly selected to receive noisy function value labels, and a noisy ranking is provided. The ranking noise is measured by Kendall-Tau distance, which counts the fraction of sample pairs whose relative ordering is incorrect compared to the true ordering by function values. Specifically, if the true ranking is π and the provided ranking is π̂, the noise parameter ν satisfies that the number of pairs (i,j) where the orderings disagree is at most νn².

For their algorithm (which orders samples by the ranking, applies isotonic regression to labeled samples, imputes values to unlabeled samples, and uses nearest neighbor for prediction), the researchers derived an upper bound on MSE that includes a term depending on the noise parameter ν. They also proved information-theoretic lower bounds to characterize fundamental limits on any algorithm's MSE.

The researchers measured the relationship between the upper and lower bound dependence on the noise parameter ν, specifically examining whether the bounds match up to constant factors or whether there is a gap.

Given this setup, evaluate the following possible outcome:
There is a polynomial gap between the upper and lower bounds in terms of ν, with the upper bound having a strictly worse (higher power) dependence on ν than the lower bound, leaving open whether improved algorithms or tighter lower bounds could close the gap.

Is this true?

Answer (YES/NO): NO